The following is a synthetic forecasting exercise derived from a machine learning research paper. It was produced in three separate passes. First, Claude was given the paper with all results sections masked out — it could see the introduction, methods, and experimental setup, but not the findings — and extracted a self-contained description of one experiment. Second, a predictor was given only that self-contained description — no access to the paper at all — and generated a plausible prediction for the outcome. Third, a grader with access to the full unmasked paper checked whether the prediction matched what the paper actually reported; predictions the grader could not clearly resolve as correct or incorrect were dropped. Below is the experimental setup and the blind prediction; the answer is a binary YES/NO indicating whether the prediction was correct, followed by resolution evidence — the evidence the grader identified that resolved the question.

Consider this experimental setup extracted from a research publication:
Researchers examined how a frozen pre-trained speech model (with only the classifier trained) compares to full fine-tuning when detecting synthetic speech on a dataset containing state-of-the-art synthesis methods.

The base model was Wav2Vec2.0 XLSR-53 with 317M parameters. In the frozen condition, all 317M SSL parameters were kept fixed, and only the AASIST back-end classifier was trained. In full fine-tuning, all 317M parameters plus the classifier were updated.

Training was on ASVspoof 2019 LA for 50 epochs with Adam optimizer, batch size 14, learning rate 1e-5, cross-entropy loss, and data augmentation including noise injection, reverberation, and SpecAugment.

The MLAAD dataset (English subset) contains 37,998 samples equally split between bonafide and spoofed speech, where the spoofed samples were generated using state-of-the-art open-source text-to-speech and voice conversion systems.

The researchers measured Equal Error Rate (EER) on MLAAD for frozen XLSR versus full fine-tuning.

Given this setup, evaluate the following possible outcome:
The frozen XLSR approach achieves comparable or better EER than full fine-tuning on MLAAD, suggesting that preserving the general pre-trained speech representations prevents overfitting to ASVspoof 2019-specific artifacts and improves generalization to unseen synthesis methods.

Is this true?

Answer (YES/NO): NO